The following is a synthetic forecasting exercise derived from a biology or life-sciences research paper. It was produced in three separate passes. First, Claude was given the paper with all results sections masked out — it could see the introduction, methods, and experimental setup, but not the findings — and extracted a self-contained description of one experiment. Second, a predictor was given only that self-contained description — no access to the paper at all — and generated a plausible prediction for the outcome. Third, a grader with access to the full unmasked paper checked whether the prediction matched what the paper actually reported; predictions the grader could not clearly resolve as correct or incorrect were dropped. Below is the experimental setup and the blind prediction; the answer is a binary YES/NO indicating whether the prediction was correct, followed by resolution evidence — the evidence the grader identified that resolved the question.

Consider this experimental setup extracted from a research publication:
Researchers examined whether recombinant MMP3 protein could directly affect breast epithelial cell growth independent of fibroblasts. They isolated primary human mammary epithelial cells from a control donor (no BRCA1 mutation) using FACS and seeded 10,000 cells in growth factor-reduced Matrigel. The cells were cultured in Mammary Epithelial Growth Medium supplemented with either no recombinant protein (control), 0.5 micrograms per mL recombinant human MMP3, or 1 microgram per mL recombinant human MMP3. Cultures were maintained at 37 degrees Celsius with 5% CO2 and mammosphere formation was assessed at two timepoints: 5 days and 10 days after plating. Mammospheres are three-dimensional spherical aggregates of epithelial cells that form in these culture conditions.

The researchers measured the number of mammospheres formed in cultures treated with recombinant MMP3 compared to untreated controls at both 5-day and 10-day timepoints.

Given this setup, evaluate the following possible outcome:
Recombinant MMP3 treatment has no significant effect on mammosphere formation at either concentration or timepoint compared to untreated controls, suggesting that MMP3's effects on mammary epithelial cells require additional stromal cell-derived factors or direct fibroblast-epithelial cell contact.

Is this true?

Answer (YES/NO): NO